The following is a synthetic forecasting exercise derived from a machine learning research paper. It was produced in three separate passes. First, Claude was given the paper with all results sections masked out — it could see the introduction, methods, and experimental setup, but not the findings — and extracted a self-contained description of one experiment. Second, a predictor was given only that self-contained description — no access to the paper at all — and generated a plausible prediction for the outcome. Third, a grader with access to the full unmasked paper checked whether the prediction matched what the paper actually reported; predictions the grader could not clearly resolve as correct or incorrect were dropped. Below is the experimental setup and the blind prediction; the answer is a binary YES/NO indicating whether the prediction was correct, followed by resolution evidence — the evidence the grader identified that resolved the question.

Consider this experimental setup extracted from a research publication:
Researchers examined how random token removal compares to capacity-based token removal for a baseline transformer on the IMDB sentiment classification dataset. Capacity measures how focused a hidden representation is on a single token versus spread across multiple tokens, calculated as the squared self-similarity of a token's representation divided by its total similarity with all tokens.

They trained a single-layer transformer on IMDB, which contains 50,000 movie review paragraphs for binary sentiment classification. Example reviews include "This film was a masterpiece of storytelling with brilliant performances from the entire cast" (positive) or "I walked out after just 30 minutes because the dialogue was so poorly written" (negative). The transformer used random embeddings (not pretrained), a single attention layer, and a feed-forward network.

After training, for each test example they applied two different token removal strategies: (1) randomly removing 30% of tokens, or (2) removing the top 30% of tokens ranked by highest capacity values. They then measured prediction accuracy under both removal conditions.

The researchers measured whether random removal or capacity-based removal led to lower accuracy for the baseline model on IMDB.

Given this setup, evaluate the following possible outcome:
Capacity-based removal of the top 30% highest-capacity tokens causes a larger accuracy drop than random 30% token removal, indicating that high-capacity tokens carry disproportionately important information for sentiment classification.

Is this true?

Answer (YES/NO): NO